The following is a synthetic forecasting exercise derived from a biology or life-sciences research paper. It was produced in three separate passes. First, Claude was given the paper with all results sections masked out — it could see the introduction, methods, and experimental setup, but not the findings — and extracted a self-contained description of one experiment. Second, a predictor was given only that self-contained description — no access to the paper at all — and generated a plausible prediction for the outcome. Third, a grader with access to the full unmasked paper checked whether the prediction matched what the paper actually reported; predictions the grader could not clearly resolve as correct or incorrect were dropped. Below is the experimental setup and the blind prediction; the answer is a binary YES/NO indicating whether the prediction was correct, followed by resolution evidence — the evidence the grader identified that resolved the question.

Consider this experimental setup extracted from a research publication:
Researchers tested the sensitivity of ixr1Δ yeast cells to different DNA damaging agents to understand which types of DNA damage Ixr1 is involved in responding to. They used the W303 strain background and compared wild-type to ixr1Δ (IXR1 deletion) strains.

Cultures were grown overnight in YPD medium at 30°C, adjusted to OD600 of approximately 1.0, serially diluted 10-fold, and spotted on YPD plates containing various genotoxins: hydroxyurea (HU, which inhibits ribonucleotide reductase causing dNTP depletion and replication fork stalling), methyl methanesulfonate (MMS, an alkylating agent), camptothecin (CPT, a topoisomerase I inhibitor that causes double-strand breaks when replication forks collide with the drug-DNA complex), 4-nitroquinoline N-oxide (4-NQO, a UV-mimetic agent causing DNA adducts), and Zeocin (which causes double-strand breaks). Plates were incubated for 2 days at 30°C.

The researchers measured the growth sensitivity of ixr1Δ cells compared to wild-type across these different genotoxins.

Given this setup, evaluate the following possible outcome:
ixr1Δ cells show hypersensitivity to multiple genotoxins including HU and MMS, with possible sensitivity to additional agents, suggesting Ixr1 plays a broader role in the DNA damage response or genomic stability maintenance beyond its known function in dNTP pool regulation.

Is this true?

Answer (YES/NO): NO